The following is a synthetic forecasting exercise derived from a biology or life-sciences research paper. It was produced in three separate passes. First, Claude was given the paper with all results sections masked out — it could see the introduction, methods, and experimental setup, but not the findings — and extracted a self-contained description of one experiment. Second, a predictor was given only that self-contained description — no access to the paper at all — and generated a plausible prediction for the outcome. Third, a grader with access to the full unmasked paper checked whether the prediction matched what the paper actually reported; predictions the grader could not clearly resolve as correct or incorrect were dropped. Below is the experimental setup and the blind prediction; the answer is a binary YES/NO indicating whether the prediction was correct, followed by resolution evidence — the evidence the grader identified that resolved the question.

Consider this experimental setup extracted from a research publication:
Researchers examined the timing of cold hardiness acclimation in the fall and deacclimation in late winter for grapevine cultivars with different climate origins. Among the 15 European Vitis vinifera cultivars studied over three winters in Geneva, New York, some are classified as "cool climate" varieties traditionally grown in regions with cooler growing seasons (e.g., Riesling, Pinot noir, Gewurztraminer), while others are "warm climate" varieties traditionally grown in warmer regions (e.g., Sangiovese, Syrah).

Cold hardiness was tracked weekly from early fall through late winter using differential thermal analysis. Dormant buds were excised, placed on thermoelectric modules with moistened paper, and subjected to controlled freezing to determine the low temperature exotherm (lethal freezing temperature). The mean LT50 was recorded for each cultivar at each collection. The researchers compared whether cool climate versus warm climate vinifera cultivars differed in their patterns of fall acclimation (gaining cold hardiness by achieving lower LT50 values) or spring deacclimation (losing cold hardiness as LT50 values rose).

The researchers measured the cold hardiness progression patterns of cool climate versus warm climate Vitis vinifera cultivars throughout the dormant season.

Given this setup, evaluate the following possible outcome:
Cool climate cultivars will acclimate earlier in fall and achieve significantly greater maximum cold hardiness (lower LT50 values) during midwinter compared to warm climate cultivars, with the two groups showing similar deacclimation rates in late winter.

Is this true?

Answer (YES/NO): NO